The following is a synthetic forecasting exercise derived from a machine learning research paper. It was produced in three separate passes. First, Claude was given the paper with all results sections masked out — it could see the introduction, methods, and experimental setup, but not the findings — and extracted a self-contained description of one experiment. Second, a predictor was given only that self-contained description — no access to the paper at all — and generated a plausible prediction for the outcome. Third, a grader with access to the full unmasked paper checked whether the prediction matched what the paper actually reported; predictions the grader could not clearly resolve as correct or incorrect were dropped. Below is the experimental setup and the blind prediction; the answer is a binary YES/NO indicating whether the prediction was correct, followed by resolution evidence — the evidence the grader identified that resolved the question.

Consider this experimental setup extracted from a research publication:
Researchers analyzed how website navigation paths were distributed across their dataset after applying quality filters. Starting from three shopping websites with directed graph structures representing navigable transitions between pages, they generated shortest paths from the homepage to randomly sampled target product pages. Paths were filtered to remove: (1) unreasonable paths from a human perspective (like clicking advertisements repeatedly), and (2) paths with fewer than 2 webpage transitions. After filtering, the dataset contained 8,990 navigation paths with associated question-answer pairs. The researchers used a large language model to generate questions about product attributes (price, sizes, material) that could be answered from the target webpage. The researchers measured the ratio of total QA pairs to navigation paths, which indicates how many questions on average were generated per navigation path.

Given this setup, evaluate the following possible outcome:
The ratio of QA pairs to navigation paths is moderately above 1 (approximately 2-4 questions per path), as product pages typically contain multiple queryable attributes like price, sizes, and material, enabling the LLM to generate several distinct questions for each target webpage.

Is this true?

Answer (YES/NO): NO